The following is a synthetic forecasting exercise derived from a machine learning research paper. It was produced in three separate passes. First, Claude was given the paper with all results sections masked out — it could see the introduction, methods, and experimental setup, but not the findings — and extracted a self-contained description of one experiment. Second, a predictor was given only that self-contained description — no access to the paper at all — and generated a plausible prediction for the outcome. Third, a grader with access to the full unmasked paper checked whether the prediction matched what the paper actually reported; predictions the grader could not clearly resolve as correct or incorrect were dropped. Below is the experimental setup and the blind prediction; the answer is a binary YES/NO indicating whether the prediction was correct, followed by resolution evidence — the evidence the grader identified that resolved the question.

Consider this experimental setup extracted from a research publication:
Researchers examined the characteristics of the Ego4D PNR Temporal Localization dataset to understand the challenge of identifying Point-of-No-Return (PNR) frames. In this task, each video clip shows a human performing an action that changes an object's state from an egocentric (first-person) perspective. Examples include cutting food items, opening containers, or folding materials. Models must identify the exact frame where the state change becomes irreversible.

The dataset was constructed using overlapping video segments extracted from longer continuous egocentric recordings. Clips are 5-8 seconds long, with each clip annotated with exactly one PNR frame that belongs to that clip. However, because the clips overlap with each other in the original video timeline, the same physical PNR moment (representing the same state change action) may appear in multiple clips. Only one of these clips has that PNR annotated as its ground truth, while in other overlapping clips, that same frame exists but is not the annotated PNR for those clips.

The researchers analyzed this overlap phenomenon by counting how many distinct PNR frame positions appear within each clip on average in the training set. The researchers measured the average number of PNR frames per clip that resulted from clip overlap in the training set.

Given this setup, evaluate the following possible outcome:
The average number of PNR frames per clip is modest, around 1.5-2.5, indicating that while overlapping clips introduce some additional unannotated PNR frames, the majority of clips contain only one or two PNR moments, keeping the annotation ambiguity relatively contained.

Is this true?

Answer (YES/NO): NO